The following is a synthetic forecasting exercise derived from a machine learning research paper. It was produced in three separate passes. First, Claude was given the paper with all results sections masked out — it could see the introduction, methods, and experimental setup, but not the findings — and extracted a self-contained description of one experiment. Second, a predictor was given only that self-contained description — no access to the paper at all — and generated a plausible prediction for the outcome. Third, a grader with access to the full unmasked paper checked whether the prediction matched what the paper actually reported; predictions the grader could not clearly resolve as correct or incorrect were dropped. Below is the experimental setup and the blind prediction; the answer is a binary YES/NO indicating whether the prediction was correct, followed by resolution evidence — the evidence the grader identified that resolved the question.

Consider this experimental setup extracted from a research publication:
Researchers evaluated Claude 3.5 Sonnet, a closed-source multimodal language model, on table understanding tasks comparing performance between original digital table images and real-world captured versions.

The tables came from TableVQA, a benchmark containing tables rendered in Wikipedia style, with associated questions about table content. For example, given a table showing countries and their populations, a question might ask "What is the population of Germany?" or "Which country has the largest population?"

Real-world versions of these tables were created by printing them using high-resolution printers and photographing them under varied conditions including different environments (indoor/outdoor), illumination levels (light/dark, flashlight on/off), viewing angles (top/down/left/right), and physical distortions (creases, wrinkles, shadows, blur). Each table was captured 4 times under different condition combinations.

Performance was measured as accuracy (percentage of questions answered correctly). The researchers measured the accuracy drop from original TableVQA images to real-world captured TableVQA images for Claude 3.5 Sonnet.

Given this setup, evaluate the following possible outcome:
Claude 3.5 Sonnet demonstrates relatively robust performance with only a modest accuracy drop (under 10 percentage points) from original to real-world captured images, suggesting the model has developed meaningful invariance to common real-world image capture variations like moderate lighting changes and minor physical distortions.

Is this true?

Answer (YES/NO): NO